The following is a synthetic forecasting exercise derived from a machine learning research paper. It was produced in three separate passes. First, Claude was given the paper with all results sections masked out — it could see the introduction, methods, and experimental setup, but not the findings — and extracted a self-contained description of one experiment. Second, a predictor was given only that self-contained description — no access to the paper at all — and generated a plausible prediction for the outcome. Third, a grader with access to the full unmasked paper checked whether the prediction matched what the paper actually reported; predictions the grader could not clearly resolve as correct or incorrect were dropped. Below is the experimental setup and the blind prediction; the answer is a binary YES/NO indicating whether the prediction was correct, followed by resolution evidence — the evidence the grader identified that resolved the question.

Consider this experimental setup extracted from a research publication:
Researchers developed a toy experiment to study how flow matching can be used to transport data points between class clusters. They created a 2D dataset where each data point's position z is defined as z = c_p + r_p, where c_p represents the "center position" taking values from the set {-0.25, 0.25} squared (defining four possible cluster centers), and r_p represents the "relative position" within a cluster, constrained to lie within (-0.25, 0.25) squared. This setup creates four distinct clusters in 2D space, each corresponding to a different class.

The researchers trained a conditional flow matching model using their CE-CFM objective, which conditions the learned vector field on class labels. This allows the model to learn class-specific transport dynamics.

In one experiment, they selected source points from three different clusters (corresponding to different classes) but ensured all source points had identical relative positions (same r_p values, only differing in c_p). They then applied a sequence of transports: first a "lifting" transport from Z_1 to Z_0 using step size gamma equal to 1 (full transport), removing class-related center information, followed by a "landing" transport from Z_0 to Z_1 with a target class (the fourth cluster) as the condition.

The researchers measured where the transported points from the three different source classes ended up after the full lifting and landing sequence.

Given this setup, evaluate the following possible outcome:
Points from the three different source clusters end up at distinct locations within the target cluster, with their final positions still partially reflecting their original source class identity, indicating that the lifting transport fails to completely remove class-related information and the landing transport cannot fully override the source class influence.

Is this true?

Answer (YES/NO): NO